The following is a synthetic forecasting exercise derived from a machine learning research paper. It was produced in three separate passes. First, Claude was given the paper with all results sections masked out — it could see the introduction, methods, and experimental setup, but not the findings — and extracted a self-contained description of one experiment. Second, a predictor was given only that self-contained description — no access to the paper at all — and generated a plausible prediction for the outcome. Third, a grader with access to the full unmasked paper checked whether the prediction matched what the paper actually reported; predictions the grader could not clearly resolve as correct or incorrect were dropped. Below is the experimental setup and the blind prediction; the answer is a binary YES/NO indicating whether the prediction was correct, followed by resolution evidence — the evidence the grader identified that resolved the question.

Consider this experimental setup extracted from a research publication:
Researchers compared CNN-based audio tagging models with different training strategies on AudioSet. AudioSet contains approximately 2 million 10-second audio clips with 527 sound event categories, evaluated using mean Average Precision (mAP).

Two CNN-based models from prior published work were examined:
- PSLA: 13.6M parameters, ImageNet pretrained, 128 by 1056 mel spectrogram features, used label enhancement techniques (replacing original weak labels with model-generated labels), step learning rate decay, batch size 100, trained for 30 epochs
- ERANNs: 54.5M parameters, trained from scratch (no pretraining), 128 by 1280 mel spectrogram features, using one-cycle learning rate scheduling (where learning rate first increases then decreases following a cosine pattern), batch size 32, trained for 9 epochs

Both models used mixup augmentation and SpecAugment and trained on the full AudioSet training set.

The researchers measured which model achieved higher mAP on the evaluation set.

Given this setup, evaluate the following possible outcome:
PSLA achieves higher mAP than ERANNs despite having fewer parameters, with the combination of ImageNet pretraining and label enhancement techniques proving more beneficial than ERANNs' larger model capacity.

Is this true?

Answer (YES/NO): NO